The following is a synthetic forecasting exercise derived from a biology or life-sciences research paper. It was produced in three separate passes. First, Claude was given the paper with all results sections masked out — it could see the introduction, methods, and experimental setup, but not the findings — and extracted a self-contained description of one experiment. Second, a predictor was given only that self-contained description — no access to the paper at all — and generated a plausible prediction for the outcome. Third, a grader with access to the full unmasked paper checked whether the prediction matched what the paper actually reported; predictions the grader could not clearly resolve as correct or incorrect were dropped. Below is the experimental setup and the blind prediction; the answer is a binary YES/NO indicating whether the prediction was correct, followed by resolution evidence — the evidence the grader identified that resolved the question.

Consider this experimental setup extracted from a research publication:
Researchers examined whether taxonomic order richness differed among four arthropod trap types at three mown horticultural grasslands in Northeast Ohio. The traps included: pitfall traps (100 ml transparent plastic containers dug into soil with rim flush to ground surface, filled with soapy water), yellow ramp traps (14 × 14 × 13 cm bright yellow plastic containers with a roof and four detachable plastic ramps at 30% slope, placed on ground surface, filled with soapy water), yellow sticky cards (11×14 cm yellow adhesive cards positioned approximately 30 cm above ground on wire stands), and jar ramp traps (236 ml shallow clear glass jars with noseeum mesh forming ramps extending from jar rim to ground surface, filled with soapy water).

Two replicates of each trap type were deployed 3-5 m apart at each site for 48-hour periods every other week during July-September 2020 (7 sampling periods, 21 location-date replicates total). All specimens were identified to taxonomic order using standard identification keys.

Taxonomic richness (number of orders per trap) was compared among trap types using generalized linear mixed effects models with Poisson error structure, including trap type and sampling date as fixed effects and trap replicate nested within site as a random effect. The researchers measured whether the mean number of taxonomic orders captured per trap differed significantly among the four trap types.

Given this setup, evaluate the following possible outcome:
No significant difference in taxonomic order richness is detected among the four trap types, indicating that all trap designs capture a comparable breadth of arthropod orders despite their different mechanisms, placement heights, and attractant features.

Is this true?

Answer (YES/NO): NO